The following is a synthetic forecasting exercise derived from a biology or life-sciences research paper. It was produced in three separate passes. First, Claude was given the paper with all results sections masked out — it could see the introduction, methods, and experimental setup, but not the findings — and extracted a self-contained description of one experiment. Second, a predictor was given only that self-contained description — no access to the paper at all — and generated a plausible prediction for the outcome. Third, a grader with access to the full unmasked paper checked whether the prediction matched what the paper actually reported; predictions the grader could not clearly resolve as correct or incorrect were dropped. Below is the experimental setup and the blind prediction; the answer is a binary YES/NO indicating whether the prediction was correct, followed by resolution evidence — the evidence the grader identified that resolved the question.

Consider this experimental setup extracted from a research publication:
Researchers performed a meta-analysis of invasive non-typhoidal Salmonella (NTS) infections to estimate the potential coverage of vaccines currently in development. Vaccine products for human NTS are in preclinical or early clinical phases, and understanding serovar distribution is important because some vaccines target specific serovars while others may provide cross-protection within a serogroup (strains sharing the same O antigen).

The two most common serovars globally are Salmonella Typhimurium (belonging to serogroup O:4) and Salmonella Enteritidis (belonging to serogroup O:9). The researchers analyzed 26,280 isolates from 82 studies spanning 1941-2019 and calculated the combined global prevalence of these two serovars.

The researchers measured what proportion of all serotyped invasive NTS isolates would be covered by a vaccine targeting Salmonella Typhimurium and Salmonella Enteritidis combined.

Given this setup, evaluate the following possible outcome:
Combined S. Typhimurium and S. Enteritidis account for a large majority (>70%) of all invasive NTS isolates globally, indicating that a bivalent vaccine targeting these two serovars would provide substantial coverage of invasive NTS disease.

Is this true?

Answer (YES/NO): YES